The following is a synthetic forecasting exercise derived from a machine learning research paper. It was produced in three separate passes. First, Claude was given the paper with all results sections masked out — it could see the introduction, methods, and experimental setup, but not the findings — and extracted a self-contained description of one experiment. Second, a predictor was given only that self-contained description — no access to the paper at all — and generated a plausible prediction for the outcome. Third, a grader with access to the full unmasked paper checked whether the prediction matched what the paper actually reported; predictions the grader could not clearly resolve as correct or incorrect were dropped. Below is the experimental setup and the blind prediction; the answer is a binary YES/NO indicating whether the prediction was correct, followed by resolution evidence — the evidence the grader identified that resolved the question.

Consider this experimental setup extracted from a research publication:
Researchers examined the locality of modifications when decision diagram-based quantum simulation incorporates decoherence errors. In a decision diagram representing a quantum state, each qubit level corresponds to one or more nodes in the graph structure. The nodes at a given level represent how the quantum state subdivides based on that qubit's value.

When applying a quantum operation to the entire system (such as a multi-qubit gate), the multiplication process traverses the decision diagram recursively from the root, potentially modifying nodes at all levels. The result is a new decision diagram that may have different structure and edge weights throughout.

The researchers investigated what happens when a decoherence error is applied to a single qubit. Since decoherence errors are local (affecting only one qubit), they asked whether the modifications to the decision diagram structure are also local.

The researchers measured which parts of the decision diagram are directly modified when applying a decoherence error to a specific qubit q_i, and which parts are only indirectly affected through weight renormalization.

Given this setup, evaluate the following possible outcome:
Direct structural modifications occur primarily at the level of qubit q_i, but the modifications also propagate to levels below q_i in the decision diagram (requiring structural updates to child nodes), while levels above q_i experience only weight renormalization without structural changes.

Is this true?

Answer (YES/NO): NO